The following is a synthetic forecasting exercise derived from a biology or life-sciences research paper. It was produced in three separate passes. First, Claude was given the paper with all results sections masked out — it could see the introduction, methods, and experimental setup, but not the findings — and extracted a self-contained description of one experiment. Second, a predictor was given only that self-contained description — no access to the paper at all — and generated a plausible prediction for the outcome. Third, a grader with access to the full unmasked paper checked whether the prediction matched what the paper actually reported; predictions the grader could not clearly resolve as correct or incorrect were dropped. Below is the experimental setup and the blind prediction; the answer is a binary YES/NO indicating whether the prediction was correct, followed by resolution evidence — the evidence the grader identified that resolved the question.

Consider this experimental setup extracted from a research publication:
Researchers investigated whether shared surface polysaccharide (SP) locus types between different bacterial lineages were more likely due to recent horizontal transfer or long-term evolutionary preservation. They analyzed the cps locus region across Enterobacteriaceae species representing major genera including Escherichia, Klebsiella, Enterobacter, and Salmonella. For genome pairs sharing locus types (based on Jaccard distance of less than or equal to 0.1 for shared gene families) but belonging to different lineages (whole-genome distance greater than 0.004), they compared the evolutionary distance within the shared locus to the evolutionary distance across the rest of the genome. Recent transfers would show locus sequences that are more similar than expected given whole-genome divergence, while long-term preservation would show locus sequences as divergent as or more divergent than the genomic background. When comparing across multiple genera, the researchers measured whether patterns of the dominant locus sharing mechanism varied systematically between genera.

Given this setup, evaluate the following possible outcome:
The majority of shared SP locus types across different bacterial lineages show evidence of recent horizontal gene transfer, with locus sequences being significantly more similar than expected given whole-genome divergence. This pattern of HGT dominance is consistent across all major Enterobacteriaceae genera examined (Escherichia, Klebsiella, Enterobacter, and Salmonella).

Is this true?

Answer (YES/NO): NO